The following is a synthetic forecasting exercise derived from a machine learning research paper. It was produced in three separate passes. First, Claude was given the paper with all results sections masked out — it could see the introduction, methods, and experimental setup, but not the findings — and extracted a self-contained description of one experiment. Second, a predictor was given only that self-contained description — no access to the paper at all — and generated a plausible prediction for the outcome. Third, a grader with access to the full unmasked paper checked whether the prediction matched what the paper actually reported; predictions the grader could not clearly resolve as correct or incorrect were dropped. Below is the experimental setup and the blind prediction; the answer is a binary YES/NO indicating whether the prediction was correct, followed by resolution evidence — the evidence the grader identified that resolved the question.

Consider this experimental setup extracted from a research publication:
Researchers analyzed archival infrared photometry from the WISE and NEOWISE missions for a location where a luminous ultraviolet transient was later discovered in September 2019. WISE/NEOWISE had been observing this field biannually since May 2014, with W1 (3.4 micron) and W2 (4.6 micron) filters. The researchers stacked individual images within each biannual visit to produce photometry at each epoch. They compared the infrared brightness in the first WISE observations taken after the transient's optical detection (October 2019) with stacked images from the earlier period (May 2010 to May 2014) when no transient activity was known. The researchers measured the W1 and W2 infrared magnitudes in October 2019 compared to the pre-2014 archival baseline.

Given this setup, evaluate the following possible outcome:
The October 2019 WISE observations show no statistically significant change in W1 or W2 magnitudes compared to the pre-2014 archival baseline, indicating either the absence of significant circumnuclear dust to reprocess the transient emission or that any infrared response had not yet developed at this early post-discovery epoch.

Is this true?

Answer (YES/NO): NO